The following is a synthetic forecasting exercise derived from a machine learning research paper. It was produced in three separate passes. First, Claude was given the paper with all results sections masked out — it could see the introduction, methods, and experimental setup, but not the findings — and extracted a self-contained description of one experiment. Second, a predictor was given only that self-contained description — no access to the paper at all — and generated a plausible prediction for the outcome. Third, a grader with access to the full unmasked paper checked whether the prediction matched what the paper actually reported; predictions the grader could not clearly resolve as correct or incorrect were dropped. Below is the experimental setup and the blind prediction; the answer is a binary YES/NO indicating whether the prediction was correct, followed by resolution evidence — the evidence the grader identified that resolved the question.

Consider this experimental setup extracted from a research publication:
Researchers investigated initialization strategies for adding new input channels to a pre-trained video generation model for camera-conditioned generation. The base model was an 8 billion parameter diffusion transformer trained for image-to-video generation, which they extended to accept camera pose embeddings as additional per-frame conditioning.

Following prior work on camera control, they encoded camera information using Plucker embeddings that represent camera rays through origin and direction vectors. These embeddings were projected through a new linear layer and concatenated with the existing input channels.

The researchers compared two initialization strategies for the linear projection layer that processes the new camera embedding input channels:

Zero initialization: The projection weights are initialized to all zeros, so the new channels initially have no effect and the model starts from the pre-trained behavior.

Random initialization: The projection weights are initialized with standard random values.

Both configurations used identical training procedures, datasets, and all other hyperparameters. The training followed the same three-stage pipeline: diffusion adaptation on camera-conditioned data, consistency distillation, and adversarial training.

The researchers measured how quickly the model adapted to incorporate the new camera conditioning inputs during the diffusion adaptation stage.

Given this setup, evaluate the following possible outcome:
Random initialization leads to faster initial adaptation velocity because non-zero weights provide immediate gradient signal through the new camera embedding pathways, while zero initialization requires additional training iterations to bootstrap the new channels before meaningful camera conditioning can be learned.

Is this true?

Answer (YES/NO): YES